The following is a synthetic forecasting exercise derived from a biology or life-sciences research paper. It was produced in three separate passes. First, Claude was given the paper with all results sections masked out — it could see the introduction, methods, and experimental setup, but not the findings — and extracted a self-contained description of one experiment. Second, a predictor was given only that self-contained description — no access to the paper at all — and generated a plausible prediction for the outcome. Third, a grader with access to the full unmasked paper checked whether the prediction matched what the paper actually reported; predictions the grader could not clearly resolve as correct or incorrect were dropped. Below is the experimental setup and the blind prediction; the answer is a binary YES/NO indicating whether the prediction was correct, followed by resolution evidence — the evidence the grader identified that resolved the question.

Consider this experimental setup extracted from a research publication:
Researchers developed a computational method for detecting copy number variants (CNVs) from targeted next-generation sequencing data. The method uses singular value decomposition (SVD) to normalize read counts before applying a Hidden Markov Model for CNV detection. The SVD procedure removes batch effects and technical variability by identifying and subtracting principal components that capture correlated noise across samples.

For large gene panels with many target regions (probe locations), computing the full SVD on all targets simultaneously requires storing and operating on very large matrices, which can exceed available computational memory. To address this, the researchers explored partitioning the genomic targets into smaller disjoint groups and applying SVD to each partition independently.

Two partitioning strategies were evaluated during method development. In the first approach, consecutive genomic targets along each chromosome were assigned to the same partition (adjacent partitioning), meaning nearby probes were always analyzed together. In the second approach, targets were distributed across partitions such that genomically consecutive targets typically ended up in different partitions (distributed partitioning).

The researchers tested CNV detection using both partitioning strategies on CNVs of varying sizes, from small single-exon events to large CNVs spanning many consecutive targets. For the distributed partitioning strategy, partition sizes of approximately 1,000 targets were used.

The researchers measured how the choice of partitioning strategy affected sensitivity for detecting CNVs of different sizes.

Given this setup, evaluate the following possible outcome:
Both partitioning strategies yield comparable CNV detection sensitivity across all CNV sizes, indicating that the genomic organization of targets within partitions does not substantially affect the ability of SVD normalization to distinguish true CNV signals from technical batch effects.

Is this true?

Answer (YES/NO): NO